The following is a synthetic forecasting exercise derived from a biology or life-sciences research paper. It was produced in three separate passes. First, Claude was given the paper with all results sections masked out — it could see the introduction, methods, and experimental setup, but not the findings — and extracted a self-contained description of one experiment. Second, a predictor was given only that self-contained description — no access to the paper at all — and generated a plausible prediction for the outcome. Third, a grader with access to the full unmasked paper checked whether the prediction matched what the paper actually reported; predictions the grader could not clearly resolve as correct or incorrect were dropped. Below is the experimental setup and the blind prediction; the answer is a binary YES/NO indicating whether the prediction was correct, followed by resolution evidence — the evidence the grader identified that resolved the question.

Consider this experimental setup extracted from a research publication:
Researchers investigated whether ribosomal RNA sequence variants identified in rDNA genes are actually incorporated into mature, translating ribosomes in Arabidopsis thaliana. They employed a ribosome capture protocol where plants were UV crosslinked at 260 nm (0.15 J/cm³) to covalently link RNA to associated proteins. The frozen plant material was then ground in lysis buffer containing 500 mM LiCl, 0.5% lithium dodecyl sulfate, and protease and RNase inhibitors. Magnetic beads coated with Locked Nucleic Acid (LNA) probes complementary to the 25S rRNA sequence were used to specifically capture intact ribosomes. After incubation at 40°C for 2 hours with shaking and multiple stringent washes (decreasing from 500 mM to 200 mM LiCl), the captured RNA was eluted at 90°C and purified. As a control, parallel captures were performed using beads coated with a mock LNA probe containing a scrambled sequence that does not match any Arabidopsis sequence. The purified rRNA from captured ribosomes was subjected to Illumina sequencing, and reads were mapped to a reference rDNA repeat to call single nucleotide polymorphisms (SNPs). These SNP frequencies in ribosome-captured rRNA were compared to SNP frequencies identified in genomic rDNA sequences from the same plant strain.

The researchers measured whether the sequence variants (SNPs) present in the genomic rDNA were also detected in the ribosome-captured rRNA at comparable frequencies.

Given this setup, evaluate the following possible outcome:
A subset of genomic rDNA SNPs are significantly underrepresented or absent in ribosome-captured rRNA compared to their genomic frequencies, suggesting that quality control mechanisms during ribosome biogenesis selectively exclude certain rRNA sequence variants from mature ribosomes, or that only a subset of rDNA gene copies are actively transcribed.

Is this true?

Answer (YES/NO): YES